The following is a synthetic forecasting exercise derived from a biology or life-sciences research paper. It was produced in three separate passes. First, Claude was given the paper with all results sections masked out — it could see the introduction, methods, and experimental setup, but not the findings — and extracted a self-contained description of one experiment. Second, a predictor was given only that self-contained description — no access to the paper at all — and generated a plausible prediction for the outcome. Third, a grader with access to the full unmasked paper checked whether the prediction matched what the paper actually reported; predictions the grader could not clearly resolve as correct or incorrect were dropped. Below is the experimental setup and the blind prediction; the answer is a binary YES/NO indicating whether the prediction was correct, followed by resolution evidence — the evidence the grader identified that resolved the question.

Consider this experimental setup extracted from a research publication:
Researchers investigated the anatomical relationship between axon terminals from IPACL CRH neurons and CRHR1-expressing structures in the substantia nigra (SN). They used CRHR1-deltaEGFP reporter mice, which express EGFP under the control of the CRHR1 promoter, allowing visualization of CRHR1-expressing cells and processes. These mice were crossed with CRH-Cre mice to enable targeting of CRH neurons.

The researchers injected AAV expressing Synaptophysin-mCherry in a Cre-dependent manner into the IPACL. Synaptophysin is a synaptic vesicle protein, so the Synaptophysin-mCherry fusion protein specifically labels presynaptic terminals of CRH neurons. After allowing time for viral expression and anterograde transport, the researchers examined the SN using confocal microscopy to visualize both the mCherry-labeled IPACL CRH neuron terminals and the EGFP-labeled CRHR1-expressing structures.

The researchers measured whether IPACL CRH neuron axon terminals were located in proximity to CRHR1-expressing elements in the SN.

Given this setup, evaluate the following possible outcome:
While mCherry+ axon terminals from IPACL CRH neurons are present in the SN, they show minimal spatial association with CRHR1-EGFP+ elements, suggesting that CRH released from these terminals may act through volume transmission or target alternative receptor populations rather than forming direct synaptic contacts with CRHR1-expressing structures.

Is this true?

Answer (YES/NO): NO